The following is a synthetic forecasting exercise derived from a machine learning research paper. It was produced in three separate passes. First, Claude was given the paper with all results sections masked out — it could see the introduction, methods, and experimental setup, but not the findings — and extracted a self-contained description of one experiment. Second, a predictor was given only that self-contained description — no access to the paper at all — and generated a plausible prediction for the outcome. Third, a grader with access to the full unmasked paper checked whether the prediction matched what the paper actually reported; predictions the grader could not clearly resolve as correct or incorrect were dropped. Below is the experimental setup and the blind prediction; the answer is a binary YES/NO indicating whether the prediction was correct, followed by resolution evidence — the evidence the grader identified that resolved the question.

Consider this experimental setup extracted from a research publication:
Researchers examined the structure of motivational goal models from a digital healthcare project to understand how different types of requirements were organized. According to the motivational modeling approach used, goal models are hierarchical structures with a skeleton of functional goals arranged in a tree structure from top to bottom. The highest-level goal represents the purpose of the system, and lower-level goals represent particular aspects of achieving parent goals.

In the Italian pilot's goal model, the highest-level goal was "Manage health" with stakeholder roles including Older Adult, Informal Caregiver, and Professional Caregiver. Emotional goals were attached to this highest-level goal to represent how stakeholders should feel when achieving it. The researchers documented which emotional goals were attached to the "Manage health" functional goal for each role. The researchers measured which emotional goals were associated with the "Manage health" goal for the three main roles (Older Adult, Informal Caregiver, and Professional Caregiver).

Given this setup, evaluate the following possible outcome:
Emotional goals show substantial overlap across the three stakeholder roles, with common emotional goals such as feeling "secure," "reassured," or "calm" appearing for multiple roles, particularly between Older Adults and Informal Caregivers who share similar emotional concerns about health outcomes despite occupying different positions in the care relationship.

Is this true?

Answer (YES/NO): NO